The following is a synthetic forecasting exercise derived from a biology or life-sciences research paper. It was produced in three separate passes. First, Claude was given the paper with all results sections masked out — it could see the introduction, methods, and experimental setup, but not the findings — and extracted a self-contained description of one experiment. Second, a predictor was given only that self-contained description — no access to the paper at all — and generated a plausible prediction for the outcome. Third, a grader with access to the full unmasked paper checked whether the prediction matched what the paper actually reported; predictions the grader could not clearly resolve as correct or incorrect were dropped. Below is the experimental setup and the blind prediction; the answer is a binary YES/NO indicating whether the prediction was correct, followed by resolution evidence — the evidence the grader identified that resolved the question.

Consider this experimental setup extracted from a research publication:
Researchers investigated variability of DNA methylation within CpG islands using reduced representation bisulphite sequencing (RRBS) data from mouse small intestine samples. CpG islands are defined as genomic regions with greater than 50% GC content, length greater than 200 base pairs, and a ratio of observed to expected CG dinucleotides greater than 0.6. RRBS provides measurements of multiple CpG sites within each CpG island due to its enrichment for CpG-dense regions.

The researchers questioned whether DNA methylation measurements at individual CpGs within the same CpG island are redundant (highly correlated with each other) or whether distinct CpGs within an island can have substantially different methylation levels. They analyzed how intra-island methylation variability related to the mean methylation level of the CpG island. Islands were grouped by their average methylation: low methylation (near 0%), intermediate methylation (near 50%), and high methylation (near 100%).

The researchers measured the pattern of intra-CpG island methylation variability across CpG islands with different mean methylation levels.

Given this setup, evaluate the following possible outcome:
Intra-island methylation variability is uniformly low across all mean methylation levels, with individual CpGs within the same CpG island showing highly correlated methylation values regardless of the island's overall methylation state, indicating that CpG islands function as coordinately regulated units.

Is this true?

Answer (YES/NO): NO